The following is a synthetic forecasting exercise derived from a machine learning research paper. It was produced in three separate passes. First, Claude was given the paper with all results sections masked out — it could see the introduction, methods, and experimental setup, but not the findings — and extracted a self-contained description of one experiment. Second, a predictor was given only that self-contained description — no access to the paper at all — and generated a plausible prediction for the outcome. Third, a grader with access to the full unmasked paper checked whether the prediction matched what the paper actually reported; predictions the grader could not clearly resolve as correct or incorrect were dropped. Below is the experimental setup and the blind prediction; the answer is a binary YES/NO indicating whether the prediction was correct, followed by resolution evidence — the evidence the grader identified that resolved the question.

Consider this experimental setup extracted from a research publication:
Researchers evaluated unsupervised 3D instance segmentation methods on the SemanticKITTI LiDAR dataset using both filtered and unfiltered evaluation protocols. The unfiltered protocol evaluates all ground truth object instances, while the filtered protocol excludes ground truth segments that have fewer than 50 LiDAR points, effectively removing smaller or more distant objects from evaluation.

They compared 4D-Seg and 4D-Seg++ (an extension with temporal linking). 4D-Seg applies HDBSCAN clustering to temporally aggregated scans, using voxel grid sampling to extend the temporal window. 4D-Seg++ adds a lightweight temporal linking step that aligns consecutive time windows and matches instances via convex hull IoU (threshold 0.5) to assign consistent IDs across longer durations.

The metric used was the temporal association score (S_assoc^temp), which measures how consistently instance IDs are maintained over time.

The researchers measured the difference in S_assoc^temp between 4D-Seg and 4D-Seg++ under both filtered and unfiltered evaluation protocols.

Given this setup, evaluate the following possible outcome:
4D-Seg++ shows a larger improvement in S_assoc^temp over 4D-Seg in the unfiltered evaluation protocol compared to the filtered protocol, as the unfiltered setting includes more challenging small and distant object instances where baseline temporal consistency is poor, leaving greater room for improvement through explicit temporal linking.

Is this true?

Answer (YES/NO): NO